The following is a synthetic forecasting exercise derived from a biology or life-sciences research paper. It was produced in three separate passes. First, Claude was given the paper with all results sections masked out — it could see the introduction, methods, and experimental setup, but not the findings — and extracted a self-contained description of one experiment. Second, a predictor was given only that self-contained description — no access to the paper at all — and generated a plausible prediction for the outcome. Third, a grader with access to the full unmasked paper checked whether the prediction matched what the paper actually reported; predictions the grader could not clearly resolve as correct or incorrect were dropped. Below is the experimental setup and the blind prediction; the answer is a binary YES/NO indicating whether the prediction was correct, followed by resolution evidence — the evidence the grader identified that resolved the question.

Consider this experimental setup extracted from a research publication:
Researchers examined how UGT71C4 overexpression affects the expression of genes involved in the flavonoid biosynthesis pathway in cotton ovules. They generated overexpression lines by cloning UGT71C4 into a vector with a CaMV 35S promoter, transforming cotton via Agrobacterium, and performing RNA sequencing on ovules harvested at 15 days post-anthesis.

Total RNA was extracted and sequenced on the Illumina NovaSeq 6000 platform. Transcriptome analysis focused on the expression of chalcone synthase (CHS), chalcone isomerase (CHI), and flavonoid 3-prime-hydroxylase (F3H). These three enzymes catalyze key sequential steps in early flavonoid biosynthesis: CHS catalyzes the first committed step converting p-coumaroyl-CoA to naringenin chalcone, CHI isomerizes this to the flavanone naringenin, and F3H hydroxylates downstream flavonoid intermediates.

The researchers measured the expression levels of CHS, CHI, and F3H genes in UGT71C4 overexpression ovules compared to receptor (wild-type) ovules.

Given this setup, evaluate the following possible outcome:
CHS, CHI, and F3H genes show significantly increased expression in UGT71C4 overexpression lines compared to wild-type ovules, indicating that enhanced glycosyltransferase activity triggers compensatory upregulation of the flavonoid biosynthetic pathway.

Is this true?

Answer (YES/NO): YES